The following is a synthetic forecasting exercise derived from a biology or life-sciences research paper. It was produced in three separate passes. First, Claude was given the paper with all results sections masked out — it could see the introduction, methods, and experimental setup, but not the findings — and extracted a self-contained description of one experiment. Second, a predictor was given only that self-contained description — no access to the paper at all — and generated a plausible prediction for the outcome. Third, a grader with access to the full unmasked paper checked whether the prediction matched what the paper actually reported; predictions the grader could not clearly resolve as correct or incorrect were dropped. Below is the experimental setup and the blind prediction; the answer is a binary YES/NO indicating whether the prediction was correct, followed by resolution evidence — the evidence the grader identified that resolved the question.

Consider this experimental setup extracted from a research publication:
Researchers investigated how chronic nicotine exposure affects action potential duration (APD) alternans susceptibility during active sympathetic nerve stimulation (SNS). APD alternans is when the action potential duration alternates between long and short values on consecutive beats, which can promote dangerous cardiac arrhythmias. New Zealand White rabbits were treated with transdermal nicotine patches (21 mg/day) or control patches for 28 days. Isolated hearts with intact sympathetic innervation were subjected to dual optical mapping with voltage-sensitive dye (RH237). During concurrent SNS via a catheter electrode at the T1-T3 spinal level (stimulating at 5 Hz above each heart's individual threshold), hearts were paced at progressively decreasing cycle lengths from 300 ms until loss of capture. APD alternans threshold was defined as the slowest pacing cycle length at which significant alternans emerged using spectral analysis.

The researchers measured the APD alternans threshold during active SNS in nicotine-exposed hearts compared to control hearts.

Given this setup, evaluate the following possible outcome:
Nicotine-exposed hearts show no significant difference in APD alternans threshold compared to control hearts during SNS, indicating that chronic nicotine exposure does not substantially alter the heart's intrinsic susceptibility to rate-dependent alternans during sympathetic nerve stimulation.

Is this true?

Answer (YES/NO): NO